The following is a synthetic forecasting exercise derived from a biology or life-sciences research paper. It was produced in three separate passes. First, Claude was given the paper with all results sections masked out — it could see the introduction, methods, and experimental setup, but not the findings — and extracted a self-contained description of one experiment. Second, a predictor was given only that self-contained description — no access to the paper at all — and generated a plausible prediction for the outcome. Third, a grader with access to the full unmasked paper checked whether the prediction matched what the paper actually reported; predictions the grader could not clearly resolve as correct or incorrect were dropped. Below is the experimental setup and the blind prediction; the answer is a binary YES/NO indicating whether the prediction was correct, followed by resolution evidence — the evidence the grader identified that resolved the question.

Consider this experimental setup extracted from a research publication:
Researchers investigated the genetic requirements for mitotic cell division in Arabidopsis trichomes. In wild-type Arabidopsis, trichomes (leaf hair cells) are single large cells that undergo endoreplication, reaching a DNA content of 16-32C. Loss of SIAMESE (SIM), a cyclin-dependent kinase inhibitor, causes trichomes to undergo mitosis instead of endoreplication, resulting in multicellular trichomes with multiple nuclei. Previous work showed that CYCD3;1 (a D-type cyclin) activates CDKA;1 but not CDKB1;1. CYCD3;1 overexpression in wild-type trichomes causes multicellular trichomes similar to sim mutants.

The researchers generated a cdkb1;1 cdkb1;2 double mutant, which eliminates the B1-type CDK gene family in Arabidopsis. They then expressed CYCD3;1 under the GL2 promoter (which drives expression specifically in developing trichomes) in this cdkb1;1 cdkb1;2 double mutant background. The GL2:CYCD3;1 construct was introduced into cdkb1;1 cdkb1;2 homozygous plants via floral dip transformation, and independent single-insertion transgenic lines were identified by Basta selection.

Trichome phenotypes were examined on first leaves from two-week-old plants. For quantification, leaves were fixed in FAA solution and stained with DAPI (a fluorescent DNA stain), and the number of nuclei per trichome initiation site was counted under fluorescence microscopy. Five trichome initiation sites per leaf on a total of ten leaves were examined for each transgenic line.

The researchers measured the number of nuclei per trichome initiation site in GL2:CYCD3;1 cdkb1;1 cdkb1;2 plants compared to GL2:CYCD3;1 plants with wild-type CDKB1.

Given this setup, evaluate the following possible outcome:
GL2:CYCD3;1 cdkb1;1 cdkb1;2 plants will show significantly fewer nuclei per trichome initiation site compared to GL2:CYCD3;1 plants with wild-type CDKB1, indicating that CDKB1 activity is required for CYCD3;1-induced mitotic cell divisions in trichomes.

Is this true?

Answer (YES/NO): NO